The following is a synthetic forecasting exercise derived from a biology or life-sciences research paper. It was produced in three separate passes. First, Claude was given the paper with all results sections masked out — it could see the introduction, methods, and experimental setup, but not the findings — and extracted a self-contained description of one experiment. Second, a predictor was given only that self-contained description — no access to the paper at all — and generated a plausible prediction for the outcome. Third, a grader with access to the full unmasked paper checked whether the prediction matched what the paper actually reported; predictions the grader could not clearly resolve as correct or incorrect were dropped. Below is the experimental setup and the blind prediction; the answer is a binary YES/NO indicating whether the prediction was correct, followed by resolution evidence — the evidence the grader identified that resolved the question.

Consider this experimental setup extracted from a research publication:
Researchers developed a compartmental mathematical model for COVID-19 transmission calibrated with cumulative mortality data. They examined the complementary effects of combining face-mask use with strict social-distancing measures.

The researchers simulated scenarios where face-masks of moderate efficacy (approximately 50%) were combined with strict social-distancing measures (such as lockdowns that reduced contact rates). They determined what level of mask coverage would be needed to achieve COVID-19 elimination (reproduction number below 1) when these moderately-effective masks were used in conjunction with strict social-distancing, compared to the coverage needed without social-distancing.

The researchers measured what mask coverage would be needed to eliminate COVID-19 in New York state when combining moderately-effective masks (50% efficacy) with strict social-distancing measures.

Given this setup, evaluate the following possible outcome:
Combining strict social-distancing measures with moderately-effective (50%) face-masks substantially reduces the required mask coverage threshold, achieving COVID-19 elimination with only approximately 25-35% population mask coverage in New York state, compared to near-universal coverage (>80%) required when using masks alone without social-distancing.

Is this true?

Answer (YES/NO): NO